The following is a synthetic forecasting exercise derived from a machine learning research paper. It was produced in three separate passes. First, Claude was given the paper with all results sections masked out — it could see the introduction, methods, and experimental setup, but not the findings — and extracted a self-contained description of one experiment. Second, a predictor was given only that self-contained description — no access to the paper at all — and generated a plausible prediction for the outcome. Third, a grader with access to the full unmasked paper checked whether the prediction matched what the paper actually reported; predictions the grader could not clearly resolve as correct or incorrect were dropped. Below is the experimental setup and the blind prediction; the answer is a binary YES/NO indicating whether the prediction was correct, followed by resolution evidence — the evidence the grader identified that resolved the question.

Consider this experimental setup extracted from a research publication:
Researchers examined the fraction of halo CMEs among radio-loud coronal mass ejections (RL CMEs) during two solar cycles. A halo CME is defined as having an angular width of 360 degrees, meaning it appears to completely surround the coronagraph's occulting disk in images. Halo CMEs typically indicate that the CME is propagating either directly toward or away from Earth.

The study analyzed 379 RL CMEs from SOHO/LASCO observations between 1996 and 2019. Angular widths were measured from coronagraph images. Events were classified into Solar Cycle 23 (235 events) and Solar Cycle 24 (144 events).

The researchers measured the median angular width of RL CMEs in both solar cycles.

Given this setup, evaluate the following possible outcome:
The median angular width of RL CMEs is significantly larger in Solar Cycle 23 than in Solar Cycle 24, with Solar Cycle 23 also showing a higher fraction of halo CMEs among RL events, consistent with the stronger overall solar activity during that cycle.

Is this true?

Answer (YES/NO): NO